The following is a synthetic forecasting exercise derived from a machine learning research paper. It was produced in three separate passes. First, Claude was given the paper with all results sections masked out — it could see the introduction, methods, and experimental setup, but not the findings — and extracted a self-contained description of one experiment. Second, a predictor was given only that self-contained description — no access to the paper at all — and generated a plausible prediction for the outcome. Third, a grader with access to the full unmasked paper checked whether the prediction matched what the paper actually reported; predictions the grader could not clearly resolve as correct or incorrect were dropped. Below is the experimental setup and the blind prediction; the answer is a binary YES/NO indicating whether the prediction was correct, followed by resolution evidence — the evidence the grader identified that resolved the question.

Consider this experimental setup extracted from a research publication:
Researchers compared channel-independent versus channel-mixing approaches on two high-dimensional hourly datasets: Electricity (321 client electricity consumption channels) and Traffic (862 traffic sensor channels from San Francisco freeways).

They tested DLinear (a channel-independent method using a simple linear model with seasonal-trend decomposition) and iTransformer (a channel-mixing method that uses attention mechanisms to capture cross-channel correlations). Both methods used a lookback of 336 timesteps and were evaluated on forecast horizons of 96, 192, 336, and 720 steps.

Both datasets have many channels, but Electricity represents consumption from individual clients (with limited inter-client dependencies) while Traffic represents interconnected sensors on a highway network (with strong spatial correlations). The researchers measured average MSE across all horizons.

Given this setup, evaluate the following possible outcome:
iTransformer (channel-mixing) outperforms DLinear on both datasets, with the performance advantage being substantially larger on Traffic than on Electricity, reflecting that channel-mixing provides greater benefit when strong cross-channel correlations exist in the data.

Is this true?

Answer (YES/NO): NO